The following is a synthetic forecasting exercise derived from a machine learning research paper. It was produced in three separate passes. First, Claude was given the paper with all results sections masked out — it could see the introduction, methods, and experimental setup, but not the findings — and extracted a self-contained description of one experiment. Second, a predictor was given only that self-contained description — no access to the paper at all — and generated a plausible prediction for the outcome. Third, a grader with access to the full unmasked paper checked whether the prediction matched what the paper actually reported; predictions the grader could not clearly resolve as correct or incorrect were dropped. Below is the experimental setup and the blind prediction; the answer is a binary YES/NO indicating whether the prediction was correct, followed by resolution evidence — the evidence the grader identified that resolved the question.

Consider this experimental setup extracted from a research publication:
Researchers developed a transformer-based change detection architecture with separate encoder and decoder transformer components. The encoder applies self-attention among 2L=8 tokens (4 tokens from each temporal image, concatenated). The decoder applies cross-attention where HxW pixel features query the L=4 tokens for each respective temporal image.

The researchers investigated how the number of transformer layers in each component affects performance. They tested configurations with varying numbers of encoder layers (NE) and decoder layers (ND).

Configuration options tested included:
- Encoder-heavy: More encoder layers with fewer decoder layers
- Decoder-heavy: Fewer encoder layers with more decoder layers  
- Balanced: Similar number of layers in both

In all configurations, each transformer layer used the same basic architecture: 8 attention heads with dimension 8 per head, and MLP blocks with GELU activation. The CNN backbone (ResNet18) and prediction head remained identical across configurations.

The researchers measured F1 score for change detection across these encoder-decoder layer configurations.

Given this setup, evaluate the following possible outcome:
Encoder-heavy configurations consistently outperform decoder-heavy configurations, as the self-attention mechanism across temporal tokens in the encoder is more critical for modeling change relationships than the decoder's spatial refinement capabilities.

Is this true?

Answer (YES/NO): NO